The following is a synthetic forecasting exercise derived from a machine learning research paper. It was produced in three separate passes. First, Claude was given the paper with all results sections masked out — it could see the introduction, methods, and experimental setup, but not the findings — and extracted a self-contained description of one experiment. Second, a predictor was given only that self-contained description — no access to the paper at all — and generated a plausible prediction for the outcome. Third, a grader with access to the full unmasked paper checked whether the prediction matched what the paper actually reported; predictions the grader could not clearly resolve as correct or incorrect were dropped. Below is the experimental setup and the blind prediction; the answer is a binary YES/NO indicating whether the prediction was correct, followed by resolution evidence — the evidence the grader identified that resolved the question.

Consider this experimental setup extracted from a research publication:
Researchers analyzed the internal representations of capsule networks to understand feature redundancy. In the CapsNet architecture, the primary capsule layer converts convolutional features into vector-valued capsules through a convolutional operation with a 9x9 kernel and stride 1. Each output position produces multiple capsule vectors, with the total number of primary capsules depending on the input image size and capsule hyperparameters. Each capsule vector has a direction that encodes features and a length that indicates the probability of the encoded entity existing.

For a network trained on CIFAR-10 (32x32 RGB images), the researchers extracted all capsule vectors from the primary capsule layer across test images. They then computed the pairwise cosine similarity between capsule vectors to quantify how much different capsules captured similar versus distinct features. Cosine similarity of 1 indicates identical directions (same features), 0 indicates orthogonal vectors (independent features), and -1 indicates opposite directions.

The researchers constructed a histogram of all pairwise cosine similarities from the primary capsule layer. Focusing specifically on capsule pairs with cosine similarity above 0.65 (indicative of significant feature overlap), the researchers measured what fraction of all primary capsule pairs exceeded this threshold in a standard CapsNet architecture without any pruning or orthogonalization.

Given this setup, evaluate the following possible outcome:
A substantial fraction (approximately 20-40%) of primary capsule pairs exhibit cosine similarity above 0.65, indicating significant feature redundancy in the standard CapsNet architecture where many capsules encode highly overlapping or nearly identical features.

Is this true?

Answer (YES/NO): NO